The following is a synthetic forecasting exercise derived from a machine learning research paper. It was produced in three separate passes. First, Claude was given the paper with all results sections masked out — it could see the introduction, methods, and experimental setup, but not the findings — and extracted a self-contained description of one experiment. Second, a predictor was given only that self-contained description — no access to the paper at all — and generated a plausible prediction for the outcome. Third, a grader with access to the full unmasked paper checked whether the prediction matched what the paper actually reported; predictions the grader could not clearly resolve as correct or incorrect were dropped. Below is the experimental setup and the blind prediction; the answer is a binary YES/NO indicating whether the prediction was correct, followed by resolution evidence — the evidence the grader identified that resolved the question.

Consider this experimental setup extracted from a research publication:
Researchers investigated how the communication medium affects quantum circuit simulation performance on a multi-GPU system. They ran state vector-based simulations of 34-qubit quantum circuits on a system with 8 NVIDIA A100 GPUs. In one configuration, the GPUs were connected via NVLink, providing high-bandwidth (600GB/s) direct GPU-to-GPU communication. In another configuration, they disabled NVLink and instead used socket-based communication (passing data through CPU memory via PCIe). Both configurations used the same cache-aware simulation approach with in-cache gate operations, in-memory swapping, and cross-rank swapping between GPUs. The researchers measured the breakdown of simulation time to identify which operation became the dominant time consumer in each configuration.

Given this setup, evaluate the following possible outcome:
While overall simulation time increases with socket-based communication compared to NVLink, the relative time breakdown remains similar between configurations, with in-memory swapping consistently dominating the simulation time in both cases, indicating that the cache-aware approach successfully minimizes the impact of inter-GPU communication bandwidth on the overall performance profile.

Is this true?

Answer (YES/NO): NO